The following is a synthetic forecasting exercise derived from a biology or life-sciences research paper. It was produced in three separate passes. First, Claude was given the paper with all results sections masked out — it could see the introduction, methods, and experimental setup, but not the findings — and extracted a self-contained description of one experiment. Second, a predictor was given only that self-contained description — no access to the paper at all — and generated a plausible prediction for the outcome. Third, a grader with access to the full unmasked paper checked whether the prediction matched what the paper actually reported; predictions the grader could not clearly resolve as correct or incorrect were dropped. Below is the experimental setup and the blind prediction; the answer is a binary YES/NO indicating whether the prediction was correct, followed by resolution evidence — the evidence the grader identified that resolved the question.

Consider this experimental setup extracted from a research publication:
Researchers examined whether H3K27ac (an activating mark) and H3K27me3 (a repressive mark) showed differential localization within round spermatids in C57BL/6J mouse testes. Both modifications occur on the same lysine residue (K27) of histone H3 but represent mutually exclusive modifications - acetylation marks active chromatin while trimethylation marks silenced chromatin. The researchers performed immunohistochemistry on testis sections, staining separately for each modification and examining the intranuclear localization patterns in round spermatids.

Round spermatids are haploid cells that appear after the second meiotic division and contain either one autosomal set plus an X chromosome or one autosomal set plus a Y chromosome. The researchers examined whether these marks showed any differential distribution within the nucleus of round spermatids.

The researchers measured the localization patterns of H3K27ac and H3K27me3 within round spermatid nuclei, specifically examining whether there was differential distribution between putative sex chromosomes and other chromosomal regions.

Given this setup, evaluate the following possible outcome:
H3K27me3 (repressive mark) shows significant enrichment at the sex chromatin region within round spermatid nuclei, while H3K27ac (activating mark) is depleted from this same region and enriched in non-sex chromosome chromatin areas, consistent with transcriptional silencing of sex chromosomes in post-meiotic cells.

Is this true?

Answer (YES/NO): NO